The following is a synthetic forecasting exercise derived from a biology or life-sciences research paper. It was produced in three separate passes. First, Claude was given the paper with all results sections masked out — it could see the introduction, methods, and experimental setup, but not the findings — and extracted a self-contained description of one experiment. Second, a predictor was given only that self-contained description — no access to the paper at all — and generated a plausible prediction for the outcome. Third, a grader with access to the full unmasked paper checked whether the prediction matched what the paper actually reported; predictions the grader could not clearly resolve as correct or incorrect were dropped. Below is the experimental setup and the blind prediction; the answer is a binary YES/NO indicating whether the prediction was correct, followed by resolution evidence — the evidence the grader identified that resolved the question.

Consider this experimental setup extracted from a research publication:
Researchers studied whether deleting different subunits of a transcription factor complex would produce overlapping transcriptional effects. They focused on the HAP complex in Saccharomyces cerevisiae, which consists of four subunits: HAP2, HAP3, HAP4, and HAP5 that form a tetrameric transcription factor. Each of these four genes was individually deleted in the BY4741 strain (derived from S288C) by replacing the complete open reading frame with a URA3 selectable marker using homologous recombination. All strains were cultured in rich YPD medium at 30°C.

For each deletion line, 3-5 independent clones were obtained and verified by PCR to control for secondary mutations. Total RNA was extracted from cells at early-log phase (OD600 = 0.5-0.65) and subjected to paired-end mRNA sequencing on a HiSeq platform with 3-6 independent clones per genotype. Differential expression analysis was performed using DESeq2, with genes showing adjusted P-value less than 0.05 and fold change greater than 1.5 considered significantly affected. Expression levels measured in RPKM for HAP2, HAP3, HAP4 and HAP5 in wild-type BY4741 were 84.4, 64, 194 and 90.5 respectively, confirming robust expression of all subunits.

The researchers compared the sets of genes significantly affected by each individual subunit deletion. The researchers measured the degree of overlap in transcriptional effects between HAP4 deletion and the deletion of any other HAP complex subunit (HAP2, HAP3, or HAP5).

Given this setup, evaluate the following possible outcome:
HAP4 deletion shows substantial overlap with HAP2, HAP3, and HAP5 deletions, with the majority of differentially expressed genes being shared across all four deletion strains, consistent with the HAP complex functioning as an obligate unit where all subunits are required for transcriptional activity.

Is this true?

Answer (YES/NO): NO